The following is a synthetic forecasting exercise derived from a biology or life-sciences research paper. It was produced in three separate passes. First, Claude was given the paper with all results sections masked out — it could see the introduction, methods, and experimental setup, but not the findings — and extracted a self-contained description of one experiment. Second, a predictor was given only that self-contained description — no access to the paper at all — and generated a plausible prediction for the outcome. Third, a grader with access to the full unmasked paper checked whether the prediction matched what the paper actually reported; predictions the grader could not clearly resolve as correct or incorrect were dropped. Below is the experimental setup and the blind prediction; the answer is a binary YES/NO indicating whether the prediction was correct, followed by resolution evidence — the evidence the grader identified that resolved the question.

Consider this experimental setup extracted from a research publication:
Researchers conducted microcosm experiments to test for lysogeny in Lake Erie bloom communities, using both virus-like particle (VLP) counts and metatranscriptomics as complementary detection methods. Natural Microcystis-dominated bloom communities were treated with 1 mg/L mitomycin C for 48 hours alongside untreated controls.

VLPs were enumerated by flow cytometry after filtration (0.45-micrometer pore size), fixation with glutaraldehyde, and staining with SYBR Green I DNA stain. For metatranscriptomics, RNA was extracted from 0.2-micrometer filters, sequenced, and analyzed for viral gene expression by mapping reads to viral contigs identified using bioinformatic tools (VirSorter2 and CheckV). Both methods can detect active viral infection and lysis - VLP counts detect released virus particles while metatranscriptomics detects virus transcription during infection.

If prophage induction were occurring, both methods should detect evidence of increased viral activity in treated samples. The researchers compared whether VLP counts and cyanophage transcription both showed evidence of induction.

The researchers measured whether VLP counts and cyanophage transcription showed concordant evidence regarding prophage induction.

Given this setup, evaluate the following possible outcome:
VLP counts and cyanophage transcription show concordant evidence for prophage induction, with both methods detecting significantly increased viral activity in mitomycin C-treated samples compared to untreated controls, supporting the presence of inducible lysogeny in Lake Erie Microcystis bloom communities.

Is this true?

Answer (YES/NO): NO